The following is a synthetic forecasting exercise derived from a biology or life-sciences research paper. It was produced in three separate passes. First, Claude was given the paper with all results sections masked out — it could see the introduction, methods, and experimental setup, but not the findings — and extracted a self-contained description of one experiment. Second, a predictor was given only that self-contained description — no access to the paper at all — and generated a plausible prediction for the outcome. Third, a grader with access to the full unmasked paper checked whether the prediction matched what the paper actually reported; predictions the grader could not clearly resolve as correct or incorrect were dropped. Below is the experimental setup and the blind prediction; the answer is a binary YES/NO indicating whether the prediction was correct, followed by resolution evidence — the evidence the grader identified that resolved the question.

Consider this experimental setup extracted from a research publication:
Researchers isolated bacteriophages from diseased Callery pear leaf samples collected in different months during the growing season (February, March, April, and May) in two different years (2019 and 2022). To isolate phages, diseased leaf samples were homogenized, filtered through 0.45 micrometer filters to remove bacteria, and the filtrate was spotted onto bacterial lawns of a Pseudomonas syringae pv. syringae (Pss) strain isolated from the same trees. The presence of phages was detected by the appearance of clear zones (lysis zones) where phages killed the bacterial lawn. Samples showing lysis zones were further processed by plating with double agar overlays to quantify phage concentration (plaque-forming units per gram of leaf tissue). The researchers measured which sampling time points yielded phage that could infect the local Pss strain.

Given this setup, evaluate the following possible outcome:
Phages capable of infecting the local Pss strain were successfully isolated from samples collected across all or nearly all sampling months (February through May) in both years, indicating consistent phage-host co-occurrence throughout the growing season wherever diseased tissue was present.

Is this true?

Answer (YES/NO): NO